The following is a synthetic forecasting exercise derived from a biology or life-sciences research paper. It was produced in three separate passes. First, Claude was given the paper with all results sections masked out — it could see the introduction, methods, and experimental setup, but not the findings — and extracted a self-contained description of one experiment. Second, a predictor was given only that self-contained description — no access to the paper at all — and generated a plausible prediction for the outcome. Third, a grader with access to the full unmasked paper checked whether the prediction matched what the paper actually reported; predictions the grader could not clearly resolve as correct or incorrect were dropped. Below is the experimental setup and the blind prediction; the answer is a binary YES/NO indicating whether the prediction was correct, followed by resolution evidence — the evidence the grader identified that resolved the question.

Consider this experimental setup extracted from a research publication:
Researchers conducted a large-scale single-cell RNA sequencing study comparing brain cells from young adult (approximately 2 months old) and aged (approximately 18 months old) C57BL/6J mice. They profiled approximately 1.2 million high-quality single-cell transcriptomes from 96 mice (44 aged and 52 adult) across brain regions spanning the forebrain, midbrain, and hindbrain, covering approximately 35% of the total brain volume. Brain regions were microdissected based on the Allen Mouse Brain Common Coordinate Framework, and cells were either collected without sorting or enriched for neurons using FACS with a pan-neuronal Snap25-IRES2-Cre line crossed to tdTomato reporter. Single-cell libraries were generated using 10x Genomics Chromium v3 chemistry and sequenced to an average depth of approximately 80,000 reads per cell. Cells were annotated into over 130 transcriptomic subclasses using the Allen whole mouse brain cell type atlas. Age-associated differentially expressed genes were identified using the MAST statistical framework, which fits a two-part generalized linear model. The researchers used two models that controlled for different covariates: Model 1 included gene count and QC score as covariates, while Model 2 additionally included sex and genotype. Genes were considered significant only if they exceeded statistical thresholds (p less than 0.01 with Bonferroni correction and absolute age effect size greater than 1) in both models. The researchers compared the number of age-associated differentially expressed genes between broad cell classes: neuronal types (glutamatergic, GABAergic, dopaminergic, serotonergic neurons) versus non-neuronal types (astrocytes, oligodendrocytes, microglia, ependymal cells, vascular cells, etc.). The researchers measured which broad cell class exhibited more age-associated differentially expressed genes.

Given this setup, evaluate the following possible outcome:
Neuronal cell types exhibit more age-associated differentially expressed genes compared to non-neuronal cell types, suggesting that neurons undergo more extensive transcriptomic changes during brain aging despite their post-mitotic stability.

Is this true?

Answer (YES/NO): NO